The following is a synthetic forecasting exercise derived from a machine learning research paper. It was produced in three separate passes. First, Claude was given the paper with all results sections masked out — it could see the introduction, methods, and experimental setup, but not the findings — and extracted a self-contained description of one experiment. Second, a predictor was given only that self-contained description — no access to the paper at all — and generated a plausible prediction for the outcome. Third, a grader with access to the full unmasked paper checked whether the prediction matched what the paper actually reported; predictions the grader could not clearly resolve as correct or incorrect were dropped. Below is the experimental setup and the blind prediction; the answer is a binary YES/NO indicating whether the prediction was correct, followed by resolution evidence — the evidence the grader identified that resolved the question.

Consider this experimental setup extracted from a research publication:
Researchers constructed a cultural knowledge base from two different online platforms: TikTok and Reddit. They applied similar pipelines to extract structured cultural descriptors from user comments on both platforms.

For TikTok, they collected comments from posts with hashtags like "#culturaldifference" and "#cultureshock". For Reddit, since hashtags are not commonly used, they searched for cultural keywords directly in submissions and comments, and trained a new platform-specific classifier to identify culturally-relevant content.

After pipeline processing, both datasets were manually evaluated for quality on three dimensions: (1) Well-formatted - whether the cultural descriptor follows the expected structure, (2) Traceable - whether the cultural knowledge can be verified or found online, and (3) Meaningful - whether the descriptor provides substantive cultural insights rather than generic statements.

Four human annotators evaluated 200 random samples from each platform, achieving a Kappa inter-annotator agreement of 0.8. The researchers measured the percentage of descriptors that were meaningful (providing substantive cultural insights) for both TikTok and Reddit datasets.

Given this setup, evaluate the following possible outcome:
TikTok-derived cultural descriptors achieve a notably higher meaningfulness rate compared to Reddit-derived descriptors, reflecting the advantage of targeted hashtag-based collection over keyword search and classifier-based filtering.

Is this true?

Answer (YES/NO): NO